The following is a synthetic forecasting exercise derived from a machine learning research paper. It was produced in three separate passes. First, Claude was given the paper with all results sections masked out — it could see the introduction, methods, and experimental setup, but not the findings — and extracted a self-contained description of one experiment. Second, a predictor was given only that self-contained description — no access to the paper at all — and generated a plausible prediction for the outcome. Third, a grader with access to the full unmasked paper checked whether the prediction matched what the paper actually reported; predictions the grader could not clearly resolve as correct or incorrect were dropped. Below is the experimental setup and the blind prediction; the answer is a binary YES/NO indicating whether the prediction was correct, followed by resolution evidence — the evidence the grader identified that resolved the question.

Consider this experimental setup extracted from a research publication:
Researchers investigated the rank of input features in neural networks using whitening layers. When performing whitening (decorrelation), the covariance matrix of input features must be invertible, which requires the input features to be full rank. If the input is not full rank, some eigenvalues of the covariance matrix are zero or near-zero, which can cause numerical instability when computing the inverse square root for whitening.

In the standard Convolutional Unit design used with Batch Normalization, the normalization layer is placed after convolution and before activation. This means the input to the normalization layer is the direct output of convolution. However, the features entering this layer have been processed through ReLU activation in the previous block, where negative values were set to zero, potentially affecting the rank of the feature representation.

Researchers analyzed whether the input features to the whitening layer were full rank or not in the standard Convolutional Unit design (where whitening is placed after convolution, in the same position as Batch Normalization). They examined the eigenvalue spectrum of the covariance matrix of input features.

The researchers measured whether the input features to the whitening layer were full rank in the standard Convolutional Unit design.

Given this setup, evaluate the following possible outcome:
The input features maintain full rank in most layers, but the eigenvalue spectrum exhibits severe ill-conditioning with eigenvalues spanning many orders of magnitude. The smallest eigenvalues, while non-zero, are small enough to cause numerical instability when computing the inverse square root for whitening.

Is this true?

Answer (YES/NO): NO